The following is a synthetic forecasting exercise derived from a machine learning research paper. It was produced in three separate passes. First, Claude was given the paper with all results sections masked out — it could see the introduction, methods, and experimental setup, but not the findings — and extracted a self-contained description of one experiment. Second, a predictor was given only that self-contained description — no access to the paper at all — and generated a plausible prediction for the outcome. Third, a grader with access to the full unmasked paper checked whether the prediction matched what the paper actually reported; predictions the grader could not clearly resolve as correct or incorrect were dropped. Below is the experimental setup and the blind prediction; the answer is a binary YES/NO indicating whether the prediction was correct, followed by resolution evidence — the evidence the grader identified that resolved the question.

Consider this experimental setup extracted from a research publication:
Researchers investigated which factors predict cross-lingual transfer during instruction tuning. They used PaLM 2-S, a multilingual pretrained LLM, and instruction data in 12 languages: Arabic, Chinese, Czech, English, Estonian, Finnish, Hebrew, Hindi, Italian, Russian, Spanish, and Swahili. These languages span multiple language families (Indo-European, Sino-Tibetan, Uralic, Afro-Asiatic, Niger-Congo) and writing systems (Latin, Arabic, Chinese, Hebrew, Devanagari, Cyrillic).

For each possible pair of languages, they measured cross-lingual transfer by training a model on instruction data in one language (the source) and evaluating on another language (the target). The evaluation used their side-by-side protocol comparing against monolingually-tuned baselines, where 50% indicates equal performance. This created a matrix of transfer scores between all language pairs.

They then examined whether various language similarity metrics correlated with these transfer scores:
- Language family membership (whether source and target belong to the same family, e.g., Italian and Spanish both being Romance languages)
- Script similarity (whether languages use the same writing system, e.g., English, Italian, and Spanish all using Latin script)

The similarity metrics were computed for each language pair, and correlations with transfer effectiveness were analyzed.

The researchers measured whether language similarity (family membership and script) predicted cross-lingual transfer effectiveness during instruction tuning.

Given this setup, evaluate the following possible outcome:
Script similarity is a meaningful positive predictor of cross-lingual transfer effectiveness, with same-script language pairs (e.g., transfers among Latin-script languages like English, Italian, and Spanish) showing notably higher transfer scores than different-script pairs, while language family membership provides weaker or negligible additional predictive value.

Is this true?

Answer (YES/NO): NO